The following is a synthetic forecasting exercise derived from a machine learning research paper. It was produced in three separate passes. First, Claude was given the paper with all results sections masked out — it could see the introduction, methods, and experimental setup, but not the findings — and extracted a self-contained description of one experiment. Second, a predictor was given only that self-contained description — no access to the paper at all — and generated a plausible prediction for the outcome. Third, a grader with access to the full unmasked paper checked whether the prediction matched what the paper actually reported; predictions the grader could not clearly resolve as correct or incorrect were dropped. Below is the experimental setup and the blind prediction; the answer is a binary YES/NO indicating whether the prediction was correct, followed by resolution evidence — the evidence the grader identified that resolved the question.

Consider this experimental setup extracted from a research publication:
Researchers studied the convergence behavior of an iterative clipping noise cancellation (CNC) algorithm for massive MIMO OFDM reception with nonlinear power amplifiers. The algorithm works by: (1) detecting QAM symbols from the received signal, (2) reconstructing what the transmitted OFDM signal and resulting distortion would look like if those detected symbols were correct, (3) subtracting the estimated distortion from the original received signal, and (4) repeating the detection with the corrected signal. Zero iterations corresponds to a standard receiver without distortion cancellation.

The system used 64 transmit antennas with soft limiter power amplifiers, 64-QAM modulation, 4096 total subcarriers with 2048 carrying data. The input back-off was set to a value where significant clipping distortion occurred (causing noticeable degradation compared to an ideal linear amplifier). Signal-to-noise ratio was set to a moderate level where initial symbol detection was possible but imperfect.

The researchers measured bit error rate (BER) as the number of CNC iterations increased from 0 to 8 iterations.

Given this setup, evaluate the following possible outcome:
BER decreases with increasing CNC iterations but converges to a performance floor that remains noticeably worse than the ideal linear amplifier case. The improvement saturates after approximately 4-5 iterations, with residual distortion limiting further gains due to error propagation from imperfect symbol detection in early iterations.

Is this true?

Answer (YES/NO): NO